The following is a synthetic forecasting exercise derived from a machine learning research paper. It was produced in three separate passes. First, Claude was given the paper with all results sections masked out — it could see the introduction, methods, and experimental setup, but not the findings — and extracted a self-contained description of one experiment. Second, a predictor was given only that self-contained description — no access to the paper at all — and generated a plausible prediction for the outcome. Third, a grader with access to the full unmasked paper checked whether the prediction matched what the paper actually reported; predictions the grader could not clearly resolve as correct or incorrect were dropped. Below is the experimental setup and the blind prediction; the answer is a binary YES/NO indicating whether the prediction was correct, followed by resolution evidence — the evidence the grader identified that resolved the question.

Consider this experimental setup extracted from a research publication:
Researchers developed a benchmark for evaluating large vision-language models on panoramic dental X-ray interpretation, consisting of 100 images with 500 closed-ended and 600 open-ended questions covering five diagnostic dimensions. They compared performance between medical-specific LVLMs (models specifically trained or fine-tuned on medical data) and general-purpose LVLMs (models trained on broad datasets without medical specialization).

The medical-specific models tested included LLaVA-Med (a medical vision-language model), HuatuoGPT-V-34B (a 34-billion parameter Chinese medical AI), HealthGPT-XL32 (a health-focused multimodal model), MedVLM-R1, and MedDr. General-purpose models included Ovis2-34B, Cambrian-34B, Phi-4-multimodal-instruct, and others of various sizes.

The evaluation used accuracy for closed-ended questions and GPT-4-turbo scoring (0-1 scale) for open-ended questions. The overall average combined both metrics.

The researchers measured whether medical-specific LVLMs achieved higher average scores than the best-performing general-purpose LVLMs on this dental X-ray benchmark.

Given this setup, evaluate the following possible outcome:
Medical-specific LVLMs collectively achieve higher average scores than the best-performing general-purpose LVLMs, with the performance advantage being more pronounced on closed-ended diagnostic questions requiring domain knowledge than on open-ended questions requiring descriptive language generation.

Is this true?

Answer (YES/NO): NO